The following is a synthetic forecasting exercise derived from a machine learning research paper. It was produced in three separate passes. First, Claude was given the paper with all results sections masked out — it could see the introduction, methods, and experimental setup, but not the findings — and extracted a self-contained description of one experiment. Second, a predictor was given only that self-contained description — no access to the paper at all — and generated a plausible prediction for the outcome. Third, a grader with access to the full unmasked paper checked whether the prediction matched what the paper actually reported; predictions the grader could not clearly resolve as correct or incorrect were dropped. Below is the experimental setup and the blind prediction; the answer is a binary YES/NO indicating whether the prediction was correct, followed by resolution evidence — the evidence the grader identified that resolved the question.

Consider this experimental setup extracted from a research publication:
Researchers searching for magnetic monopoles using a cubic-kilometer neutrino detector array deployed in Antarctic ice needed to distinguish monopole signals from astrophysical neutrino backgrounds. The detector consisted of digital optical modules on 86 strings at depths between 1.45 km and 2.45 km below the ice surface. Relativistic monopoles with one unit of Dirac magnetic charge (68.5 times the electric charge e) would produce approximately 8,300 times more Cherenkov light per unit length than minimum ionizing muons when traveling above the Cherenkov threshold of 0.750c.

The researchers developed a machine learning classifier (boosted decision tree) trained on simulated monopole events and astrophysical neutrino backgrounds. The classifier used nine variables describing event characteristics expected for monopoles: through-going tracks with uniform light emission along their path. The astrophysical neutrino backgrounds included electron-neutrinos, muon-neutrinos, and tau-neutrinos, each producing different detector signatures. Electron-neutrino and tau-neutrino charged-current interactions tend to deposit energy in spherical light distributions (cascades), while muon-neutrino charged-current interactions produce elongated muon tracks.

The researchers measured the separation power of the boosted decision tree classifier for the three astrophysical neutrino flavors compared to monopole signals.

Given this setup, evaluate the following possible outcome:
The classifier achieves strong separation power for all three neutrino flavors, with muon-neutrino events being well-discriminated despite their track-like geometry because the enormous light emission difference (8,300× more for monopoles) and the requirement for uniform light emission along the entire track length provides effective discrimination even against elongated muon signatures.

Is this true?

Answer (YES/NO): NO